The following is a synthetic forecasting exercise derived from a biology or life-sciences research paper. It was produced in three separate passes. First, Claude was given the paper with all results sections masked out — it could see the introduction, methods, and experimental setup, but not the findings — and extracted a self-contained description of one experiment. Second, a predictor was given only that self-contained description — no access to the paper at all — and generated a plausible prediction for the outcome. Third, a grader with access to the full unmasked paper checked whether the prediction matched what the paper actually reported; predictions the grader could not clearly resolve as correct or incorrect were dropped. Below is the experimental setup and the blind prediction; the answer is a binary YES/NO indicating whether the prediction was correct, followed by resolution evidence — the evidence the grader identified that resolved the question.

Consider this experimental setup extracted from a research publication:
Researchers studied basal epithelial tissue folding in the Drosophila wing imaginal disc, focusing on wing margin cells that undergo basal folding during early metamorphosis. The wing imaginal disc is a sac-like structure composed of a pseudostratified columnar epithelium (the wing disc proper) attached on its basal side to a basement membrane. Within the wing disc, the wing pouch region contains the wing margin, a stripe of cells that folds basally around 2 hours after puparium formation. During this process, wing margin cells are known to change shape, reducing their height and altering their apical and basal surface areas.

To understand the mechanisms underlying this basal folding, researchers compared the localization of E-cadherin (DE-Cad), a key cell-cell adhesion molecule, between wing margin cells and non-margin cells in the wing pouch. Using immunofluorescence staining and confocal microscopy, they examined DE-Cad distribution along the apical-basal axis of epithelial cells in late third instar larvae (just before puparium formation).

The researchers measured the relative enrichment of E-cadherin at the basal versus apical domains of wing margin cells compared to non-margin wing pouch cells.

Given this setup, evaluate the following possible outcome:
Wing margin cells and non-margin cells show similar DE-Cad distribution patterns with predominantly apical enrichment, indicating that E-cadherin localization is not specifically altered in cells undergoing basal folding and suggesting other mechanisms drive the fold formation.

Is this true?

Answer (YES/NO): NO